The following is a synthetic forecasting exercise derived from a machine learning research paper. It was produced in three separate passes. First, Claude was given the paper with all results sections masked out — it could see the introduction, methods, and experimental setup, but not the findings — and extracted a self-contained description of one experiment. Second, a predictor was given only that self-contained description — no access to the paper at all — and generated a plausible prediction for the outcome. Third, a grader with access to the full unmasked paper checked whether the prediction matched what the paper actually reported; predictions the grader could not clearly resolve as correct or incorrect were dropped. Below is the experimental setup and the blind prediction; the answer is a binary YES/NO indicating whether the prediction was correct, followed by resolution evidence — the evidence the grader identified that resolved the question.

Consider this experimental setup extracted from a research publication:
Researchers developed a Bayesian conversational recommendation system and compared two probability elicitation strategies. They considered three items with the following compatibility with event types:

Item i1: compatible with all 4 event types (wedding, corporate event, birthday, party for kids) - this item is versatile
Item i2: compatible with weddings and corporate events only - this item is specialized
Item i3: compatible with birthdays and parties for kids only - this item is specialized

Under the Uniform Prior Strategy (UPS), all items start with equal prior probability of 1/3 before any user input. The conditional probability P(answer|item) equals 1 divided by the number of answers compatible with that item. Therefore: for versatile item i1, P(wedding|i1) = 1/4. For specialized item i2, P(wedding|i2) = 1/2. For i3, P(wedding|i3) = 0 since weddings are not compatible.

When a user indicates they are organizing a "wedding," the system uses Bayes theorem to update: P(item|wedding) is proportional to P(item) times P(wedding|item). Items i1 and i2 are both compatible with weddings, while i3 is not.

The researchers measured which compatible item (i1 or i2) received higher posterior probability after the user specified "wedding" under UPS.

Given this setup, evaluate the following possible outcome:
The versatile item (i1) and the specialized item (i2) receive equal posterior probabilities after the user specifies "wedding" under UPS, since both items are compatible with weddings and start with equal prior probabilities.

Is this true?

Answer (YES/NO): NO